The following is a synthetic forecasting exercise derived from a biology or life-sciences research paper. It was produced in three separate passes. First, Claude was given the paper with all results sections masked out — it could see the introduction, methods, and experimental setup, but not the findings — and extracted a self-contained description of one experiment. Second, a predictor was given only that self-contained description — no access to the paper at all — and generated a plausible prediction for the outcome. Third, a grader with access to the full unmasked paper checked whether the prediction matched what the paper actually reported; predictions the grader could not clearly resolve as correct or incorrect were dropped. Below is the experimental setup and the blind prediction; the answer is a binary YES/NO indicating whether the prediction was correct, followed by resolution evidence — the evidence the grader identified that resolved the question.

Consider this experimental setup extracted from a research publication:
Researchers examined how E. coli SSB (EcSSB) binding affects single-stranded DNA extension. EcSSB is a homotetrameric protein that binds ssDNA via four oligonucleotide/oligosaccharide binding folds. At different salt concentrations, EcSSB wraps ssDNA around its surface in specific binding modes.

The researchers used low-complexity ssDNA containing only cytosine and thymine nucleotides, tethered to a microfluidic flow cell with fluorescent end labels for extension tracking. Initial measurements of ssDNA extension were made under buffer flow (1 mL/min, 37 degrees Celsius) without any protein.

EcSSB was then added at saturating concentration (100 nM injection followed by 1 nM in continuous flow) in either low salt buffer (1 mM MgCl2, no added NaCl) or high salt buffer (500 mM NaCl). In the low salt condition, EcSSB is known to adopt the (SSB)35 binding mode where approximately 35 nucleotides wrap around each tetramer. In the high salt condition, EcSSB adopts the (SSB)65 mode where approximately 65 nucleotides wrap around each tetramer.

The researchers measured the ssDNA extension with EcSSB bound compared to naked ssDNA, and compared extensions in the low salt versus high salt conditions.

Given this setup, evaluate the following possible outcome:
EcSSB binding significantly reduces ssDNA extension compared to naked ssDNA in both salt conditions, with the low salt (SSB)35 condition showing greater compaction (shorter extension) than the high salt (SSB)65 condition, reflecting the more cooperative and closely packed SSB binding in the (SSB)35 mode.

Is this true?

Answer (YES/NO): NO